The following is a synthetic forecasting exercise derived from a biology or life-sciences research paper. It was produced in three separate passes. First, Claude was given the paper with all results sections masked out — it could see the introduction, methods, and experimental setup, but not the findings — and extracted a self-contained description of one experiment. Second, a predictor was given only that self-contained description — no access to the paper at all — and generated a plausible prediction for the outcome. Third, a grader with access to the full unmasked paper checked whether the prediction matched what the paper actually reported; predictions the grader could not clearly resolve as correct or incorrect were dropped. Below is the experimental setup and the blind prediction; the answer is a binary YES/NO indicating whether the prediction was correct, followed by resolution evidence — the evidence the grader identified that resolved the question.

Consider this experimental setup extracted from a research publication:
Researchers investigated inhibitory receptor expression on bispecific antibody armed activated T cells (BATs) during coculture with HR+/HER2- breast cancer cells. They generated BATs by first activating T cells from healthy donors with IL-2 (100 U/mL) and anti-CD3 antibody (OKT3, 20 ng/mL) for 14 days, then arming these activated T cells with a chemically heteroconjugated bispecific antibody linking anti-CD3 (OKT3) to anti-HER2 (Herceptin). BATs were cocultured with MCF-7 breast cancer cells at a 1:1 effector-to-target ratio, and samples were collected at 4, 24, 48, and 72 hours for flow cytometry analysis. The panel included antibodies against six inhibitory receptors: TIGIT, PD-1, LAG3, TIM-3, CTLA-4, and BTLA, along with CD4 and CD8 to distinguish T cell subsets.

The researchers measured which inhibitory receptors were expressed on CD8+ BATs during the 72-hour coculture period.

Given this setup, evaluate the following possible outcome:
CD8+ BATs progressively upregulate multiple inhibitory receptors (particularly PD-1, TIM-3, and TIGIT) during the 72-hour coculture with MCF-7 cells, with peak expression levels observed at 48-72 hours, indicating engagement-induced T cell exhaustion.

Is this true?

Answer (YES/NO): NO